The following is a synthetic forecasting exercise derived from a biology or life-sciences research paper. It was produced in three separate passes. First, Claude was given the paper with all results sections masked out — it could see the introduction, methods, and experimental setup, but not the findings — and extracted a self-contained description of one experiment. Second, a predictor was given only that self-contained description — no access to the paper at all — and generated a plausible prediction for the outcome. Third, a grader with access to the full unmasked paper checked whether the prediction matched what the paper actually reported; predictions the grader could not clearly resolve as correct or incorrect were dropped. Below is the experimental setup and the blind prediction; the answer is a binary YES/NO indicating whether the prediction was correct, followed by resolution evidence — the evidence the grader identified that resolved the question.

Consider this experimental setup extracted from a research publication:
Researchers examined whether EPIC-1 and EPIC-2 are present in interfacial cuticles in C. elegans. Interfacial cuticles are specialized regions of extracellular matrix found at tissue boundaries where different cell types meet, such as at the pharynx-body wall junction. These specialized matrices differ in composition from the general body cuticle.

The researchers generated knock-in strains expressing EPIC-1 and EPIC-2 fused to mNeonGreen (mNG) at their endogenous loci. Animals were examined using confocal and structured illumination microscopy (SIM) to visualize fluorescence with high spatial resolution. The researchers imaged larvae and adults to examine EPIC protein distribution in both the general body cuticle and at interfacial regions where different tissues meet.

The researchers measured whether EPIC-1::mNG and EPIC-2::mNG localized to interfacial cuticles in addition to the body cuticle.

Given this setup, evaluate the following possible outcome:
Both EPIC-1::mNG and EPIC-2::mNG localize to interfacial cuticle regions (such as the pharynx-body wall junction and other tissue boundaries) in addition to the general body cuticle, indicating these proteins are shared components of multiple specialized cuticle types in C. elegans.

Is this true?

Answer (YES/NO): YES